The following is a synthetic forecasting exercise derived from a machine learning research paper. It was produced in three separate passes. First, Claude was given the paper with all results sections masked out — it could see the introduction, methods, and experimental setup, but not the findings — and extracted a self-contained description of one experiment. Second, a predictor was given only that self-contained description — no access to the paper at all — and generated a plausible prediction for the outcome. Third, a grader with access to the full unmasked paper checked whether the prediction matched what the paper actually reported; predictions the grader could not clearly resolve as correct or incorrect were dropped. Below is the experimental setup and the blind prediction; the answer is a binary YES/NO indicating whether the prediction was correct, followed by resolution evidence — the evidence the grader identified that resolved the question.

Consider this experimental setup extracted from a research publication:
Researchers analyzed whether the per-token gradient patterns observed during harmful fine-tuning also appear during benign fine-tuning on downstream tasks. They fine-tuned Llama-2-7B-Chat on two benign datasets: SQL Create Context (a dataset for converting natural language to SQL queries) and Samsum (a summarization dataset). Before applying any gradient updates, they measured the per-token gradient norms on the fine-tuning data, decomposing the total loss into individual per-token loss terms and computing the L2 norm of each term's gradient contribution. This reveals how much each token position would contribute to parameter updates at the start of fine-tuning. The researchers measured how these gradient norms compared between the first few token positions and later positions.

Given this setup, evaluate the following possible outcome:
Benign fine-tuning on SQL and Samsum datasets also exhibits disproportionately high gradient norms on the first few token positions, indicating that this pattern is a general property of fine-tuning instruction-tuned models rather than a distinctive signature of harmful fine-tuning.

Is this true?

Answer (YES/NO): YES